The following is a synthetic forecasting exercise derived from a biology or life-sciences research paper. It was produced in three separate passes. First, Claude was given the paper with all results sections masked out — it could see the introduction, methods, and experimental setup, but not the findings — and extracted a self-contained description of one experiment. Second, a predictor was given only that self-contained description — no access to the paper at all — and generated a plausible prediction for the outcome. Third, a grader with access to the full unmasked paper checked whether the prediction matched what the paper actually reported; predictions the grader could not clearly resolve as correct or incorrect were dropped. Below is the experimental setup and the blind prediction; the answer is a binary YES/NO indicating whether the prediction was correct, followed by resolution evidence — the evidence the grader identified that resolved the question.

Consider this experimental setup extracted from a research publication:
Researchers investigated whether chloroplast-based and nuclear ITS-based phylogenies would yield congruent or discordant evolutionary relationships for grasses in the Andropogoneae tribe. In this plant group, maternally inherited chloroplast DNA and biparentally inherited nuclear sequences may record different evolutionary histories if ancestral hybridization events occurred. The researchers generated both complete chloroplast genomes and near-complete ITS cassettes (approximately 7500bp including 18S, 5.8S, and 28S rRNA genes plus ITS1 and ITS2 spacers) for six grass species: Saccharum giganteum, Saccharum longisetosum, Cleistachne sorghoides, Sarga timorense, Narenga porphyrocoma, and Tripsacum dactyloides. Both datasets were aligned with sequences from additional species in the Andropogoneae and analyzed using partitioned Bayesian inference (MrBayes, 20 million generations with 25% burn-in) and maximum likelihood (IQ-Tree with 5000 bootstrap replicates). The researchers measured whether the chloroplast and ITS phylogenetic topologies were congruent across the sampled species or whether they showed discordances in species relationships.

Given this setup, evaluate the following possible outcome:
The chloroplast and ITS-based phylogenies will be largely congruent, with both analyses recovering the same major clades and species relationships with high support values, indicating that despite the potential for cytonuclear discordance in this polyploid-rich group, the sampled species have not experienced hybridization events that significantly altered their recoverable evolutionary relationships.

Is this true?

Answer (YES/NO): NO